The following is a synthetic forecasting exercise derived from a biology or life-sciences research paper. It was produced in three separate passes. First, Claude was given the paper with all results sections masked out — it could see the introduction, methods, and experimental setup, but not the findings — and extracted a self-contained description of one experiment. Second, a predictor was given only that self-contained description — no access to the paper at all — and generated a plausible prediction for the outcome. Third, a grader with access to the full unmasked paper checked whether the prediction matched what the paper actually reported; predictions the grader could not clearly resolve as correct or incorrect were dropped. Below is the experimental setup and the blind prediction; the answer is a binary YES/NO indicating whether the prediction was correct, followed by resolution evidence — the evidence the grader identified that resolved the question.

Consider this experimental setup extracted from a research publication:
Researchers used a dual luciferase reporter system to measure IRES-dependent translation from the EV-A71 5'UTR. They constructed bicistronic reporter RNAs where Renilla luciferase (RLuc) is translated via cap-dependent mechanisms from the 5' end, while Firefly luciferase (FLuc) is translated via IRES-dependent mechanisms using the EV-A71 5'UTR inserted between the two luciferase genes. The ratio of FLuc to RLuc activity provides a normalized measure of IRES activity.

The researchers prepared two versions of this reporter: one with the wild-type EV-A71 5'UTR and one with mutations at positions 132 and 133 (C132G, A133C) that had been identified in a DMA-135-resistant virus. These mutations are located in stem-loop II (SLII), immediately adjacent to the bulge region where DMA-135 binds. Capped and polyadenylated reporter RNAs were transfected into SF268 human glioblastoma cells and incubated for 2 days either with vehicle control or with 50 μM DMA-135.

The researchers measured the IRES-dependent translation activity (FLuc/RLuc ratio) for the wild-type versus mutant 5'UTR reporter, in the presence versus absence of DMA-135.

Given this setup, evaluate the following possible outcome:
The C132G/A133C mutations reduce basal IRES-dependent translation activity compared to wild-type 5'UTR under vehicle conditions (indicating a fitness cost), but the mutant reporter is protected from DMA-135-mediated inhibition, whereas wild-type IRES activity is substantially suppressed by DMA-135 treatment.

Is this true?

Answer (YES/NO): NO